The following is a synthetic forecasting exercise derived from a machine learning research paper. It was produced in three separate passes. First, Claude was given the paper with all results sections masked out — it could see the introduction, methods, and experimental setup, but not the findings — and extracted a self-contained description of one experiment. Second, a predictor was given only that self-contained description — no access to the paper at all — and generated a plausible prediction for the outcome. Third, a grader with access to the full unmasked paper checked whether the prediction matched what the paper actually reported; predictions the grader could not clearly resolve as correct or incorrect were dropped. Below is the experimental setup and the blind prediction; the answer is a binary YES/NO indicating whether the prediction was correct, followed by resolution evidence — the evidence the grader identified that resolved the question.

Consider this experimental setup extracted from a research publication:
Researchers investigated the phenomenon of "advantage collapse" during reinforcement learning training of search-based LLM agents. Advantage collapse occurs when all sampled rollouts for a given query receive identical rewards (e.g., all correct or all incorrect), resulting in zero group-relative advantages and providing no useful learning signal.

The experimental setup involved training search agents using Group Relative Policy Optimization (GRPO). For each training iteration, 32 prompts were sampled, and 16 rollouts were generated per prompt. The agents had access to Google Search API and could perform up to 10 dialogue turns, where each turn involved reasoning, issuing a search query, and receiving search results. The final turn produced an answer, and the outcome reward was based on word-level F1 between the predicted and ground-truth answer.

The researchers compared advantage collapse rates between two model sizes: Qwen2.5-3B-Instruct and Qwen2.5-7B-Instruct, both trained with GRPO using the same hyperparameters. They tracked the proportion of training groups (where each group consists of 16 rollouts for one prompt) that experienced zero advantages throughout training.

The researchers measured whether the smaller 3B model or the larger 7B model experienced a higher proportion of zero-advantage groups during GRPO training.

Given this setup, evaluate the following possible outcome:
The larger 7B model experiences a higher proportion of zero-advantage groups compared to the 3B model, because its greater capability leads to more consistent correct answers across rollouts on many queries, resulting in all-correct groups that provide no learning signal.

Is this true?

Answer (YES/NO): NO